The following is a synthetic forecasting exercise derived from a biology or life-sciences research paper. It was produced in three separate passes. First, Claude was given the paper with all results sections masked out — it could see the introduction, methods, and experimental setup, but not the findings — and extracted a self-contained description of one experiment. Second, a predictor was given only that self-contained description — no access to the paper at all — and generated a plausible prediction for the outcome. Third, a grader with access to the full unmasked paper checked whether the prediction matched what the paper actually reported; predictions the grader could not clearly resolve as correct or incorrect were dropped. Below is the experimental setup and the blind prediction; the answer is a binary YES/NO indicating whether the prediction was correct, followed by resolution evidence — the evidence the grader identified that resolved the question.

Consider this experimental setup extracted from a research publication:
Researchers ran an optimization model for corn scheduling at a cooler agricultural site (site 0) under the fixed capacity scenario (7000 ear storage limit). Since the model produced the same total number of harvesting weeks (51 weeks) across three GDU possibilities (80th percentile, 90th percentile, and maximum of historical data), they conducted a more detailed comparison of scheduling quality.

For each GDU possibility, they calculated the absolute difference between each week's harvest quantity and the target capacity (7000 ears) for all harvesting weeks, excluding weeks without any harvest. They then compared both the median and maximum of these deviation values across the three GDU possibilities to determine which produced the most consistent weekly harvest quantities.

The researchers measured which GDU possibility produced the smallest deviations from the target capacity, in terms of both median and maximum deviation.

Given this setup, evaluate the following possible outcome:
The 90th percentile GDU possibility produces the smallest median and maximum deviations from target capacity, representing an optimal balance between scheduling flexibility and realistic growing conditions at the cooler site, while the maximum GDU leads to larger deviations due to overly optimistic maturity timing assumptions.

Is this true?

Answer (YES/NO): NO